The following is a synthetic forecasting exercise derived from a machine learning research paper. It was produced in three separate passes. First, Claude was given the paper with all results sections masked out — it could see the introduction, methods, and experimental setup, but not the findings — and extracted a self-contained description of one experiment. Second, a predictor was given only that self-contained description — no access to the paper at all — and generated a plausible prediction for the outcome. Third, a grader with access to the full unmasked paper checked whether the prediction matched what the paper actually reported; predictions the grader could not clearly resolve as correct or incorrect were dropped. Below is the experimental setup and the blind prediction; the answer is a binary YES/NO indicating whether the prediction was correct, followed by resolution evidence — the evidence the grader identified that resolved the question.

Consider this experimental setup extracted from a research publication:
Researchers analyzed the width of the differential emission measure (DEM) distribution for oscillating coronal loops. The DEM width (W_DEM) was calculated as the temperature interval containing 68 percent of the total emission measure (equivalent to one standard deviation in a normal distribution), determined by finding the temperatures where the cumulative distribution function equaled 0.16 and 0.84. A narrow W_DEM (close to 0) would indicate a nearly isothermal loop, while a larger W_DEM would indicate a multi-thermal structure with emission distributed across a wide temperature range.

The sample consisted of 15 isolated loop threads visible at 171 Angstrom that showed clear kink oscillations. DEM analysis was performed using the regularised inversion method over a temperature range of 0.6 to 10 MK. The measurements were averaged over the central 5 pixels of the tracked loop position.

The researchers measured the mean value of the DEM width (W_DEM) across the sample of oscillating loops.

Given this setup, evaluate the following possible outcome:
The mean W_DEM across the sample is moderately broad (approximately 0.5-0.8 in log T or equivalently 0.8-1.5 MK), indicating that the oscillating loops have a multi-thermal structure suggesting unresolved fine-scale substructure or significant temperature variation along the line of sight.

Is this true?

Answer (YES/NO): NO